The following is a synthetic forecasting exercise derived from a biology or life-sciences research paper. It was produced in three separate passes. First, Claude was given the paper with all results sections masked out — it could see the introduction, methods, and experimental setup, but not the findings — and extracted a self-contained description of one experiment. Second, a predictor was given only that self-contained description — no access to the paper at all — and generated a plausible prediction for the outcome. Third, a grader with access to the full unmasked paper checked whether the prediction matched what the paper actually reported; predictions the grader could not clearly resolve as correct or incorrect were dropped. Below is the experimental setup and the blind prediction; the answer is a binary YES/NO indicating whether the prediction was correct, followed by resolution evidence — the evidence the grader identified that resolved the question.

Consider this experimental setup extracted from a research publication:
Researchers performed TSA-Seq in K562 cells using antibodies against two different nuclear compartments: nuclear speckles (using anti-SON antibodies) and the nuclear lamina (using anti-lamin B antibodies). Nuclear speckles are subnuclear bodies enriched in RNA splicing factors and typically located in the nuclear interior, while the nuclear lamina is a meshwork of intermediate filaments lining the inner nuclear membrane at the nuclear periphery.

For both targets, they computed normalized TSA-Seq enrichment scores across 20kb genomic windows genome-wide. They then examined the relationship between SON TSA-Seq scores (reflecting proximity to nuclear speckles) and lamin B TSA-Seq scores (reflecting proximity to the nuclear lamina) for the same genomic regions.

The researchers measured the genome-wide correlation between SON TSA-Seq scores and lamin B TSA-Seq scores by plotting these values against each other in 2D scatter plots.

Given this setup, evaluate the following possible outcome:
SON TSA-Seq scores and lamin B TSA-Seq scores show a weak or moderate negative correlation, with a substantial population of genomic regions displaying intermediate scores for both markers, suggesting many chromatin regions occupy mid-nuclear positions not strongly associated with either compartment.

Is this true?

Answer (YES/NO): NO